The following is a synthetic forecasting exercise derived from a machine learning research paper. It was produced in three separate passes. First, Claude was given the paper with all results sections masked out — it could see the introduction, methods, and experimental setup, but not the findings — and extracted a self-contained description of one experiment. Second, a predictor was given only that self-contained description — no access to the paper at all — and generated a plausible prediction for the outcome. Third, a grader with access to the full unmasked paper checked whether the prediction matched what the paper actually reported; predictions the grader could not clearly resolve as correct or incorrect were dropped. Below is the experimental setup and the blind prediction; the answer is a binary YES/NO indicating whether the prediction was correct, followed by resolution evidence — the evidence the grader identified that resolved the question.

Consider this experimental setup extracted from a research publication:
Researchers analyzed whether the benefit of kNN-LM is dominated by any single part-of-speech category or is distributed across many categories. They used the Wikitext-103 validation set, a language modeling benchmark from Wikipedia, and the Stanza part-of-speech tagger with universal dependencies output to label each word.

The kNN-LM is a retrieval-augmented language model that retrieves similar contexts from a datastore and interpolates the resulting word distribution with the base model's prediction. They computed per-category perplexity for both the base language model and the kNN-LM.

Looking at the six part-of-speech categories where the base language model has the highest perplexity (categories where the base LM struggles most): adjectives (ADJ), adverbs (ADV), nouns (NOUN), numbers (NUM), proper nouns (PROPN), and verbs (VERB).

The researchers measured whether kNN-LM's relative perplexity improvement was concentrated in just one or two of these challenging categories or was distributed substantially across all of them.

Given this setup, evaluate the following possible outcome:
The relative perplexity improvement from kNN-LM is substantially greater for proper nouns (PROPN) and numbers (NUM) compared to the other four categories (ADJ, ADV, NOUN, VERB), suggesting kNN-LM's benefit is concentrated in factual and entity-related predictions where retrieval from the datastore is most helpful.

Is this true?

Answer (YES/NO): NO